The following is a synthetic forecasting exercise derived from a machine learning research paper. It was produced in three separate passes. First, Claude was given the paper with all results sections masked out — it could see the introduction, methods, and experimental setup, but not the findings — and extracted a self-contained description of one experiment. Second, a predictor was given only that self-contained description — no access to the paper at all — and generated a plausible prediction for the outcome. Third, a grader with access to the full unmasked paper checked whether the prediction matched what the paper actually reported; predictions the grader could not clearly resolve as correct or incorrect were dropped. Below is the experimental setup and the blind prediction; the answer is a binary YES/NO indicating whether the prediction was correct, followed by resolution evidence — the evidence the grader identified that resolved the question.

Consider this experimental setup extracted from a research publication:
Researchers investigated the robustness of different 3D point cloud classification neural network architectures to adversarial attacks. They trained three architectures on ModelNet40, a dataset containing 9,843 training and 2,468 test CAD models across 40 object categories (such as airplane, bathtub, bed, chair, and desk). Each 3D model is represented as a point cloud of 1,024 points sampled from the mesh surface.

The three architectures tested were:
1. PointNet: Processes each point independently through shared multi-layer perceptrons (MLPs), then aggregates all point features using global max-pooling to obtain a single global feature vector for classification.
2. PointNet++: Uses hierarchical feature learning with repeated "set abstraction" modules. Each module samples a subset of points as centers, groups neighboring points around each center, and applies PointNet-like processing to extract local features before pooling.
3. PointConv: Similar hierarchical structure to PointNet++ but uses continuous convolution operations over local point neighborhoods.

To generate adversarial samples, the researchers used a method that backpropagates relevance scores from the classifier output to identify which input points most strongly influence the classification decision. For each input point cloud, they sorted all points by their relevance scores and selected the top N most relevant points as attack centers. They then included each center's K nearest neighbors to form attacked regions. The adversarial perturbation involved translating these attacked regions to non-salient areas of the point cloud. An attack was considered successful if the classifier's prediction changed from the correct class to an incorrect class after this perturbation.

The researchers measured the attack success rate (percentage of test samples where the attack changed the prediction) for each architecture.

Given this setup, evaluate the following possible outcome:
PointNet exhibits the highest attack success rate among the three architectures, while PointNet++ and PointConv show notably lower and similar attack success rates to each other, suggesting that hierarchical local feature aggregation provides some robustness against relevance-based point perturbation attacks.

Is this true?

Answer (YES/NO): NO